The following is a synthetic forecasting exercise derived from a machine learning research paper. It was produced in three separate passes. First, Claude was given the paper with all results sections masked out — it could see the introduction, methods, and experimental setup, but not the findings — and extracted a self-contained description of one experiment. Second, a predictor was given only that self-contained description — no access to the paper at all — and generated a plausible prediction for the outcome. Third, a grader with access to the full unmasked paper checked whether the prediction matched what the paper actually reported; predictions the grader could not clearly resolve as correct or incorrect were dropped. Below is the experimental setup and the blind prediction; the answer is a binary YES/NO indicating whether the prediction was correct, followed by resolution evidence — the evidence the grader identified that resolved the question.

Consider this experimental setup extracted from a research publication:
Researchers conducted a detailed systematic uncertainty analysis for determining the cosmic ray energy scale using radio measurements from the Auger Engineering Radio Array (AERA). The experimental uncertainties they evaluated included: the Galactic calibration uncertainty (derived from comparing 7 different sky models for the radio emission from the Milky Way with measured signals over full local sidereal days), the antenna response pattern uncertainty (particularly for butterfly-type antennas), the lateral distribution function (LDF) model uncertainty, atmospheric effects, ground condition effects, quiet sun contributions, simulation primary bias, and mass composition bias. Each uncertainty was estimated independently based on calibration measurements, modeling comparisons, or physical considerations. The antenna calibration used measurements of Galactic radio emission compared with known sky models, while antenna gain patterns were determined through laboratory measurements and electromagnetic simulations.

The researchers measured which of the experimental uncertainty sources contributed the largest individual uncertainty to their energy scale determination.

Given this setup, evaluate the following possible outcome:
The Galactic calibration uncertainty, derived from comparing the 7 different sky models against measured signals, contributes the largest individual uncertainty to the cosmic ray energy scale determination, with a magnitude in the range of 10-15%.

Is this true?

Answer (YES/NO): NO